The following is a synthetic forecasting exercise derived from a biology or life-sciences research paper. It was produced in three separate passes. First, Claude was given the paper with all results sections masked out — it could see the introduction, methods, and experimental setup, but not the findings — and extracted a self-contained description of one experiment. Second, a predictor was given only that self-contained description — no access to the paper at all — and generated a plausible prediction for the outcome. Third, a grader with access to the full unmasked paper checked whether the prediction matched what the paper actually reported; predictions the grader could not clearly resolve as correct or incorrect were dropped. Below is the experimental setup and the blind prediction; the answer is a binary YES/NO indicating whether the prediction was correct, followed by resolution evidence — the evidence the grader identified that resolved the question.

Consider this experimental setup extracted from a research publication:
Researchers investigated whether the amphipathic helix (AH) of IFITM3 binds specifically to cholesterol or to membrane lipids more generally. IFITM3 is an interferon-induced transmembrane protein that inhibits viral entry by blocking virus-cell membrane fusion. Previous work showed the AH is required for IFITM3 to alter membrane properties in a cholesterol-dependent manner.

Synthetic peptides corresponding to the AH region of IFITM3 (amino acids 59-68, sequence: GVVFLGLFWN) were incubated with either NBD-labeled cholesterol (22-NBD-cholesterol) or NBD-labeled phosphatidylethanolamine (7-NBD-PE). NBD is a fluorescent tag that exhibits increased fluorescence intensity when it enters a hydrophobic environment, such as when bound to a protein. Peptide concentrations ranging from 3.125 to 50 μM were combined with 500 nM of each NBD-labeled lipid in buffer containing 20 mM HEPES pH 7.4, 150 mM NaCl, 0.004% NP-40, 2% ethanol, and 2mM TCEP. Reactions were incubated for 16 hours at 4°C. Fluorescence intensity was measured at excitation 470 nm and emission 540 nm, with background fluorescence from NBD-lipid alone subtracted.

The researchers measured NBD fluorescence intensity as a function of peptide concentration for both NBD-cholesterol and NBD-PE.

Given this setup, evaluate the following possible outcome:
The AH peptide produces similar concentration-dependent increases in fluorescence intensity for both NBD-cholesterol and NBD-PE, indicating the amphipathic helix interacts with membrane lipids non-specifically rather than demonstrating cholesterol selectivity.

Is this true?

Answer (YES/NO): NO